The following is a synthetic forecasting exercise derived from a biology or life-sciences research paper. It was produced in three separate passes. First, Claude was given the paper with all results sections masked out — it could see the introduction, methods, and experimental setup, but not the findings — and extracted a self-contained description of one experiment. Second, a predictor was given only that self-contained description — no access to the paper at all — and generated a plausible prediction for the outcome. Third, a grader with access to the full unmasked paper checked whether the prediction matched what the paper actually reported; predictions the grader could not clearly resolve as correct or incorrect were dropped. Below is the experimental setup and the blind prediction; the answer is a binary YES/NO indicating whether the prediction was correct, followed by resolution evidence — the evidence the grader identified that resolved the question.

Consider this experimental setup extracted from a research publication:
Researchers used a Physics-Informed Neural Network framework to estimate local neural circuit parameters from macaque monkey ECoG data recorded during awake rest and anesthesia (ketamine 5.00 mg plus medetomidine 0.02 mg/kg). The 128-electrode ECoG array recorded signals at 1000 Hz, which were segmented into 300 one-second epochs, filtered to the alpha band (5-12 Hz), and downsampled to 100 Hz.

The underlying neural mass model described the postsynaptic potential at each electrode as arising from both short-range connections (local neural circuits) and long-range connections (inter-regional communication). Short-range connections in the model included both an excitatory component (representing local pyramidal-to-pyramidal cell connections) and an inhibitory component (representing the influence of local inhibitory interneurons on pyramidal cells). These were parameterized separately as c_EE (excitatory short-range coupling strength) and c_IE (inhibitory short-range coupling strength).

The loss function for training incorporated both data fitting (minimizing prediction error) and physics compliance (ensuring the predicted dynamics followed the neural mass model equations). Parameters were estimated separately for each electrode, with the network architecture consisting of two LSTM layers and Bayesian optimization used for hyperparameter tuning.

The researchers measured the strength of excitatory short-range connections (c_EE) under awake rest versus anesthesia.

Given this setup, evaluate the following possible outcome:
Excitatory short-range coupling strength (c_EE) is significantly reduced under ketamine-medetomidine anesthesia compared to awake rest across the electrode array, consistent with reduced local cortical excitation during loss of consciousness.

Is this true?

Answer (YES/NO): YES